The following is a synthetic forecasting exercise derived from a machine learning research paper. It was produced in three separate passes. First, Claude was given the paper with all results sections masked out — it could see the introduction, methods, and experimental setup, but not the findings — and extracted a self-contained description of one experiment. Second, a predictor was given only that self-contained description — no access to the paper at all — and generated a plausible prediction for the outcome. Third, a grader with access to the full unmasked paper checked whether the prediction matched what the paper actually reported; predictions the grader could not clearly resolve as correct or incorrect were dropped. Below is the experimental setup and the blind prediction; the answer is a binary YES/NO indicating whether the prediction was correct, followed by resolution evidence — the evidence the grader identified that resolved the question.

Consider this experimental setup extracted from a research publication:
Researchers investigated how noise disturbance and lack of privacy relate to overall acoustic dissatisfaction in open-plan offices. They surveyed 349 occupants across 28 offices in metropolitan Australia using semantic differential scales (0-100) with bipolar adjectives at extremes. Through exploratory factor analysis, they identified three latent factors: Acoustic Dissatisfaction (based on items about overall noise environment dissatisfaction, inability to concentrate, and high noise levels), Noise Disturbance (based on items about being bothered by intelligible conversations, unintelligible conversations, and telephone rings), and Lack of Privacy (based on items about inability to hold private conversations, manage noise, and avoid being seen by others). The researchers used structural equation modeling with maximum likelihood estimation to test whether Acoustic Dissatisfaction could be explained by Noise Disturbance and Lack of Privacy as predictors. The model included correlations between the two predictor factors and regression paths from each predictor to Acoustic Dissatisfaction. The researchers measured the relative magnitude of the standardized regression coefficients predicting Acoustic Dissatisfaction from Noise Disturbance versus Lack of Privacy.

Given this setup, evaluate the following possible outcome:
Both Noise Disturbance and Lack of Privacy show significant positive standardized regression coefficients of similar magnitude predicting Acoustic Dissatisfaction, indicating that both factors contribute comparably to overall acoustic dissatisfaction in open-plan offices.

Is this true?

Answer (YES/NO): NO